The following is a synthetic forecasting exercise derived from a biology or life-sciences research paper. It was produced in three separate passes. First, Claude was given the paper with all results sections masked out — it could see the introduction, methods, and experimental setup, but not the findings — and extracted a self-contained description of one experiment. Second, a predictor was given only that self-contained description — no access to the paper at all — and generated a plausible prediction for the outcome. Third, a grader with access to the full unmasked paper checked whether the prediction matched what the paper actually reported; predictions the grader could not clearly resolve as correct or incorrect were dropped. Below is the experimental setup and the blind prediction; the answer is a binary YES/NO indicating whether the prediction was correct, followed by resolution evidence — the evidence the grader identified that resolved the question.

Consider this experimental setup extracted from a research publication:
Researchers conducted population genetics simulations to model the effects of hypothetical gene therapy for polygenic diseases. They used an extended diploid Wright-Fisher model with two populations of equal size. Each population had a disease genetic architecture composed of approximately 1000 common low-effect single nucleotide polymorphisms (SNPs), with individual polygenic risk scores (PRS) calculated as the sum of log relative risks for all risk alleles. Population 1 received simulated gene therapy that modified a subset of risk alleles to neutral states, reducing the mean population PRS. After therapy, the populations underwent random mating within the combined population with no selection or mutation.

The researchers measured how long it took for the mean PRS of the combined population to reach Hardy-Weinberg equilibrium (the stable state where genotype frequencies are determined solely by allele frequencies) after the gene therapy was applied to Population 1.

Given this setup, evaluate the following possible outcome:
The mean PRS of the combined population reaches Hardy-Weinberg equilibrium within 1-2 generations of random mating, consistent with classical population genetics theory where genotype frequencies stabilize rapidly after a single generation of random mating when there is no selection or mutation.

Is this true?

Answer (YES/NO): YES